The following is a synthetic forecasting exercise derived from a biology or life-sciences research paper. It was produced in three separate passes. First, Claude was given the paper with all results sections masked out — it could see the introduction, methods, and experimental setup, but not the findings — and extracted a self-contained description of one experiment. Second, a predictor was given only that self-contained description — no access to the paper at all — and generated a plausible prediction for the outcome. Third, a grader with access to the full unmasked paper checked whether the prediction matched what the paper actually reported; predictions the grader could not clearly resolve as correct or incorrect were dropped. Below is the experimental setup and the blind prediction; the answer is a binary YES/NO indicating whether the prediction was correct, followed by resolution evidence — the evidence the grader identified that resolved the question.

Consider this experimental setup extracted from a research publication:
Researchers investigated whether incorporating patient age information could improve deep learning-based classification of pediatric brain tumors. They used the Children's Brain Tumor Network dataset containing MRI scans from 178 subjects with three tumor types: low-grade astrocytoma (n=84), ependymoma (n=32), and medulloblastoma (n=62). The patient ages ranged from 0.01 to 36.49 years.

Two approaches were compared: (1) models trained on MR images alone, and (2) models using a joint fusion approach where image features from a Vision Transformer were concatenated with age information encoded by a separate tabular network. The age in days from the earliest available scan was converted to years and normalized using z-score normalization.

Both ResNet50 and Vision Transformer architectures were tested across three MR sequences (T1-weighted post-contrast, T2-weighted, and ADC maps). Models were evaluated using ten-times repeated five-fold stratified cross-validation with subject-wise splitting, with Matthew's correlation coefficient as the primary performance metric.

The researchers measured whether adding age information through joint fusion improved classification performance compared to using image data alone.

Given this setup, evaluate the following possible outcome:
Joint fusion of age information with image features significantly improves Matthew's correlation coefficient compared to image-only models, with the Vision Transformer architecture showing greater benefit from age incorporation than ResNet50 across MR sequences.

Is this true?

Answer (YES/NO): NO